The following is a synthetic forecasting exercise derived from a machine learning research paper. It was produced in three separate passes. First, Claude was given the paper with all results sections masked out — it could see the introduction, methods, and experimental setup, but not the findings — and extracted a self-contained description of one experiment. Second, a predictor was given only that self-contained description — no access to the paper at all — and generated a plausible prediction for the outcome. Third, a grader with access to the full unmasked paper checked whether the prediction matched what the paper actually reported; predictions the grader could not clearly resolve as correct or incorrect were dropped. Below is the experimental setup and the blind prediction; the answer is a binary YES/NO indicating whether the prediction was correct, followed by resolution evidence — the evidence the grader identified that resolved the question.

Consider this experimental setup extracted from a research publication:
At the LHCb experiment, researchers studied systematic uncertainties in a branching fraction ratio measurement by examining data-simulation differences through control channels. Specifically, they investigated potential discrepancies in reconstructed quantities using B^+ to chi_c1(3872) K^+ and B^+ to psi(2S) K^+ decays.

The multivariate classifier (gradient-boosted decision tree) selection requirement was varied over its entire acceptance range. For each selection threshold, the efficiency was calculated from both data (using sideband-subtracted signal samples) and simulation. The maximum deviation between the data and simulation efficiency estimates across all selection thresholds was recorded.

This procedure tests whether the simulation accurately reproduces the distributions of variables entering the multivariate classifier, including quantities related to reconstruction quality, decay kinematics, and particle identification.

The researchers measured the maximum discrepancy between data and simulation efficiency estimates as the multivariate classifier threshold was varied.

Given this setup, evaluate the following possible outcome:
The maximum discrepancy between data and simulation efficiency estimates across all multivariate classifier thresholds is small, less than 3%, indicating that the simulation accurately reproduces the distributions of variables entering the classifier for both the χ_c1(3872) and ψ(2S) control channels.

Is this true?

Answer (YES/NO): YES